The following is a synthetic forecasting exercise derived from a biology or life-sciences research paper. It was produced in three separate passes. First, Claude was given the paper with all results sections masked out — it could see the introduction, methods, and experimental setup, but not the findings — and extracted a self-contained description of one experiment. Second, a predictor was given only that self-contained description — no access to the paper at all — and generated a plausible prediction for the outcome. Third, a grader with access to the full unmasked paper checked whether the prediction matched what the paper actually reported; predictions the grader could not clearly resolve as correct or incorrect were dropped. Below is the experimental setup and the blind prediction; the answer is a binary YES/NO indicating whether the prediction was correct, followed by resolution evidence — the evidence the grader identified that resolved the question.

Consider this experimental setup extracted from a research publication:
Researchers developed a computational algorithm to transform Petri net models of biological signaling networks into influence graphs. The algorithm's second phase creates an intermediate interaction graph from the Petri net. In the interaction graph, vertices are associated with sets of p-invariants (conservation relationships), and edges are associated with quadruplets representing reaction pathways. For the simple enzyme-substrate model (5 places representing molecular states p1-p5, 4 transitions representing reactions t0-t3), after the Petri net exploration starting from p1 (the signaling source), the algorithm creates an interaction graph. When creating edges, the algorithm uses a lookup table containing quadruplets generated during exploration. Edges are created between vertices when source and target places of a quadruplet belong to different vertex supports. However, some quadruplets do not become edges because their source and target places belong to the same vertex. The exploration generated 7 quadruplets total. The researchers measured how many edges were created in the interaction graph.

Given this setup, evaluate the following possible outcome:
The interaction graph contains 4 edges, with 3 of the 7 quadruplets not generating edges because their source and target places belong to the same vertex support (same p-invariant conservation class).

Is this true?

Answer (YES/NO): NO